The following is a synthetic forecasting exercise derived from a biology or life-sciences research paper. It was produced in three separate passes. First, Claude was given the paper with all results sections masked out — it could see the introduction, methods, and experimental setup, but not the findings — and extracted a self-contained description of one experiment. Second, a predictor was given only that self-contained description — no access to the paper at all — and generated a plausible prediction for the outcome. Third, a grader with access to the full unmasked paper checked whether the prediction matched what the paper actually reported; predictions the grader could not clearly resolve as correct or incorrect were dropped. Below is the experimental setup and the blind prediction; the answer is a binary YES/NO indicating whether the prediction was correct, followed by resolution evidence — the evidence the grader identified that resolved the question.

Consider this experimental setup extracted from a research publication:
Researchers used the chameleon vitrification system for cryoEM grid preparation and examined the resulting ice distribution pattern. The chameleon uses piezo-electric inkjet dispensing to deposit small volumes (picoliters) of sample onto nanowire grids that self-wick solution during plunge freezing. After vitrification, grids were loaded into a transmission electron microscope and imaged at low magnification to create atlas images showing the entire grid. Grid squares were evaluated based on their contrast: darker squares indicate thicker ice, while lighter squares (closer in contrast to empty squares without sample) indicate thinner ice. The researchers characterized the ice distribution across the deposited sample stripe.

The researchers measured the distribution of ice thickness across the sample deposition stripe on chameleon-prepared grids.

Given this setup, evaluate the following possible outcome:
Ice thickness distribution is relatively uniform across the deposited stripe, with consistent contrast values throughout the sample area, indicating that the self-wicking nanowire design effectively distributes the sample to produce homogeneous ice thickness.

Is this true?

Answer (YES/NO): NO